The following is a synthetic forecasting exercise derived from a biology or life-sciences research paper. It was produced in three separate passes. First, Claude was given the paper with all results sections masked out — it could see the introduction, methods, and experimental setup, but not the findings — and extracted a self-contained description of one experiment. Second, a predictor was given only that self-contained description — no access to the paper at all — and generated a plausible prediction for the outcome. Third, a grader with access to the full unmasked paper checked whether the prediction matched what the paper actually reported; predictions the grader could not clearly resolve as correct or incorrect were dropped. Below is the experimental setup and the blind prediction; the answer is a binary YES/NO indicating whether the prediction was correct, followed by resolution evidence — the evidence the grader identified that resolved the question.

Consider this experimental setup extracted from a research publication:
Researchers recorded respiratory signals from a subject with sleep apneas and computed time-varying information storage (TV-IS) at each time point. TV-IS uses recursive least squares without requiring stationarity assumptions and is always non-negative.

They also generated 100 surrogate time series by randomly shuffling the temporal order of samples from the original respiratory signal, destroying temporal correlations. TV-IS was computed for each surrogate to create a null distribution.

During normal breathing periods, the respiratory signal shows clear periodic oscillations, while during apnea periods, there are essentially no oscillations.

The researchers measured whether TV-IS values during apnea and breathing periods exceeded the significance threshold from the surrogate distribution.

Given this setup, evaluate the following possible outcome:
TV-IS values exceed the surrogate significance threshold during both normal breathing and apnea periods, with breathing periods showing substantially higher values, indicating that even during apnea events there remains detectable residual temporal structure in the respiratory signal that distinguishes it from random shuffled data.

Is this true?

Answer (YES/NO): YES